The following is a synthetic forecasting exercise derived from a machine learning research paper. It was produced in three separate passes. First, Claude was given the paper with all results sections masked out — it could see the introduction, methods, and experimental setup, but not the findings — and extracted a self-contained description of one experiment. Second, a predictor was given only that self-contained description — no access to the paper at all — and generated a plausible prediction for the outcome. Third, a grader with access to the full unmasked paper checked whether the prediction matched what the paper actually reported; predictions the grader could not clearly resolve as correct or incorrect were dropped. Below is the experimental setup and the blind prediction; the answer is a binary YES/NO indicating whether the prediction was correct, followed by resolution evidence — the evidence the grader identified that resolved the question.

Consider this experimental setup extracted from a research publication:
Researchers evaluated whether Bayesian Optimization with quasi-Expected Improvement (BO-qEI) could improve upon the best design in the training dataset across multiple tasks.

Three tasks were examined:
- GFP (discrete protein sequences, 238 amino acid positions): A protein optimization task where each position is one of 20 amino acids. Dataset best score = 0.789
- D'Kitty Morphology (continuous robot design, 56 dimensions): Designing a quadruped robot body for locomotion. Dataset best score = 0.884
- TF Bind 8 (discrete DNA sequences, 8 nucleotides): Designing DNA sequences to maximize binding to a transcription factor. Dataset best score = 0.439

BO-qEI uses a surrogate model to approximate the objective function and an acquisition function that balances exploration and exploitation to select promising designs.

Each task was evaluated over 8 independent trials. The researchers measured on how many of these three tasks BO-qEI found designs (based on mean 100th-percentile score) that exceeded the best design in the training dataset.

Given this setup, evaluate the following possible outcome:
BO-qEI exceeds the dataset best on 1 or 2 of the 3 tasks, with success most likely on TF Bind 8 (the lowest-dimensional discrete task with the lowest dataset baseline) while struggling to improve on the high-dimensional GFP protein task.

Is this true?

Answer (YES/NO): YES